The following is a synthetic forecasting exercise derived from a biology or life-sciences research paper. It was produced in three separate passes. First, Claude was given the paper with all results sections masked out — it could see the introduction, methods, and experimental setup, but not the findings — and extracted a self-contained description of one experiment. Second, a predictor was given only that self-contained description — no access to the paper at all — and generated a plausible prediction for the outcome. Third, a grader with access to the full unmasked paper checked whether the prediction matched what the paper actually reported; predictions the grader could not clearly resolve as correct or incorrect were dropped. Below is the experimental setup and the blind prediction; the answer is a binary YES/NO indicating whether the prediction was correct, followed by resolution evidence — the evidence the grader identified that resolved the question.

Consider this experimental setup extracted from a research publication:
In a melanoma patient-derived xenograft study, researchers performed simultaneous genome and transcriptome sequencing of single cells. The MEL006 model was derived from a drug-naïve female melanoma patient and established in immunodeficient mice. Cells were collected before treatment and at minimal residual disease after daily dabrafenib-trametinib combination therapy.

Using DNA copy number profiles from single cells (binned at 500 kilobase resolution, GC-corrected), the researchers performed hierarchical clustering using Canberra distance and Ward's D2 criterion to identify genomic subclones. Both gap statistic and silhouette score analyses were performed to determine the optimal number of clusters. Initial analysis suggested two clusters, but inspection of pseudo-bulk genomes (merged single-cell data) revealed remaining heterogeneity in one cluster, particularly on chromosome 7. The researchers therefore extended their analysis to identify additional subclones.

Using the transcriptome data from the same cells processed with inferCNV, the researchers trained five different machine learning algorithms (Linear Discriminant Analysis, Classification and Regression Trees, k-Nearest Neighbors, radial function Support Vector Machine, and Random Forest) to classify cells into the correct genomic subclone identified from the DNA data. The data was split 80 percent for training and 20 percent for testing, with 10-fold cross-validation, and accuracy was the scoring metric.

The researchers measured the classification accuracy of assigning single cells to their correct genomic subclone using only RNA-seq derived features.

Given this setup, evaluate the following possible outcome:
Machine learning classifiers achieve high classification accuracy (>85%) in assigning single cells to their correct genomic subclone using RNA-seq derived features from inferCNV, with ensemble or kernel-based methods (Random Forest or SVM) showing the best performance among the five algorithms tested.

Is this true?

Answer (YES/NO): NO